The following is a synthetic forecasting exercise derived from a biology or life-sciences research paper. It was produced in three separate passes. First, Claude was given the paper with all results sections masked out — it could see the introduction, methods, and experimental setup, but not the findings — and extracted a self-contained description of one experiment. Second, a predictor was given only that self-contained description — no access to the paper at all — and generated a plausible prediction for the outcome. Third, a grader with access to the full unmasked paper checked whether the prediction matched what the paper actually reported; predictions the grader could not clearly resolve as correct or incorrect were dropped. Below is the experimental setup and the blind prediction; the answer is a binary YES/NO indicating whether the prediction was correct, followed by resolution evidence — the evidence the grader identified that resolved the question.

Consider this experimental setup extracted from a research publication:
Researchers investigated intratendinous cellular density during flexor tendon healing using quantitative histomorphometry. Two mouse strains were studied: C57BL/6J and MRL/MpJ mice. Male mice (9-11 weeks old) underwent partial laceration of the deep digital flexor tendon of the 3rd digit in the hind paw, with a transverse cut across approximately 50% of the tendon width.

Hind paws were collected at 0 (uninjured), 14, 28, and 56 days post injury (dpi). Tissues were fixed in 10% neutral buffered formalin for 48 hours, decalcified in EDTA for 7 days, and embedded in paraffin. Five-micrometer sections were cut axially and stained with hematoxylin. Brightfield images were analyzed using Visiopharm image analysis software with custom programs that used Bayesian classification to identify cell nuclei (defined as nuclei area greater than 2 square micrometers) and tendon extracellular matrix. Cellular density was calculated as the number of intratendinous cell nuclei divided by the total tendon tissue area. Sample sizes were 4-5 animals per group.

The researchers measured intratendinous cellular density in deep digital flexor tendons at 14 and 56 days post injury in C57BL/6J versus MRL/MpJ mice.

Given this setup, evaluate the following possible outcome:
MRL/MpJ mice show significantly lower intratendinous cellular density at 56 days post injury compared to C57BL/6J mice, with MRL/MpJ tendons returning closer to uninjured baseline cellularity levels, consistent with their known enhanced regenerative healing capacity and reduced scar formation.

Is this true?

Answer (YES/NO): NO